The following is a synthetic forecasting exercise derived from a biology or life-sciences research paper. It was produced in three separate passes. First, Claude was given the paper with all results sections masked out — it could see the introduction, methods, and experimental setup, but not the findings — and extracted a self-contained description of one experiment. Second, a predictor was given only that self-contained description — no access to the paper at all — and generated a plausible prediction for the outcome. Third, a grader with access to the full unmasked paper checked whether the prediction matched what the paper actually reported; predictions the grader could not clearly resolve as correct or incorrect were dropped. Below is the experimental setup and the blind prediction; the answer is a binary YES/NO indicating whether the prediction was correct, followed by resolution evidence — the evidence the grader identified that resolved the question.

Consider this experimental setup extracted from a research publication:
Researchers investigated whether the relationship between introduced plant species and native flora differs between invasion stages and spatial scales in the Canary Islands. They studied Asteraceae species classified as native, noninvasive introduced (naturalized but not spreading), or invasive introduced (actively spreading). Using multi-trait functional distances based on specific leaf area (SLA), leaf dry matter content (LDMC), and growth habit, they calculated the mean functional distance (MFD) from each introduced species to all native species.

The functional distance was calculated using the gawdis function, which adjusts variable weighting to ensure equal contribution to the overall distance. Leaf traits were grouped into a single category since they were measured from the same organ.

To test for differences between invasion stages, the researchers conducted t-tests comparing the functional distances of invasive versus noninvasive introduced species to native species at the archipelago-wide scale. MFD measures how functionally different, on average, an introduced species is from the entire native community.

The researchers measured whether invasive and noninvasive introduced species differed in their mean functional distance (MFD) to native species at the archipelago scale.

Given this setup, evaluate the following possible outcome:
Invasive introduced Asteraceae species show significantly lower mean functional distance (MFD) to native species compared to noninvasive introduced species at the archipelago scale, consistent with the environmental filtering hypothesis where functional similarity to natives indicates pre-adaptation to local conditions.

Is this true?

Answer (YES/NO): YES